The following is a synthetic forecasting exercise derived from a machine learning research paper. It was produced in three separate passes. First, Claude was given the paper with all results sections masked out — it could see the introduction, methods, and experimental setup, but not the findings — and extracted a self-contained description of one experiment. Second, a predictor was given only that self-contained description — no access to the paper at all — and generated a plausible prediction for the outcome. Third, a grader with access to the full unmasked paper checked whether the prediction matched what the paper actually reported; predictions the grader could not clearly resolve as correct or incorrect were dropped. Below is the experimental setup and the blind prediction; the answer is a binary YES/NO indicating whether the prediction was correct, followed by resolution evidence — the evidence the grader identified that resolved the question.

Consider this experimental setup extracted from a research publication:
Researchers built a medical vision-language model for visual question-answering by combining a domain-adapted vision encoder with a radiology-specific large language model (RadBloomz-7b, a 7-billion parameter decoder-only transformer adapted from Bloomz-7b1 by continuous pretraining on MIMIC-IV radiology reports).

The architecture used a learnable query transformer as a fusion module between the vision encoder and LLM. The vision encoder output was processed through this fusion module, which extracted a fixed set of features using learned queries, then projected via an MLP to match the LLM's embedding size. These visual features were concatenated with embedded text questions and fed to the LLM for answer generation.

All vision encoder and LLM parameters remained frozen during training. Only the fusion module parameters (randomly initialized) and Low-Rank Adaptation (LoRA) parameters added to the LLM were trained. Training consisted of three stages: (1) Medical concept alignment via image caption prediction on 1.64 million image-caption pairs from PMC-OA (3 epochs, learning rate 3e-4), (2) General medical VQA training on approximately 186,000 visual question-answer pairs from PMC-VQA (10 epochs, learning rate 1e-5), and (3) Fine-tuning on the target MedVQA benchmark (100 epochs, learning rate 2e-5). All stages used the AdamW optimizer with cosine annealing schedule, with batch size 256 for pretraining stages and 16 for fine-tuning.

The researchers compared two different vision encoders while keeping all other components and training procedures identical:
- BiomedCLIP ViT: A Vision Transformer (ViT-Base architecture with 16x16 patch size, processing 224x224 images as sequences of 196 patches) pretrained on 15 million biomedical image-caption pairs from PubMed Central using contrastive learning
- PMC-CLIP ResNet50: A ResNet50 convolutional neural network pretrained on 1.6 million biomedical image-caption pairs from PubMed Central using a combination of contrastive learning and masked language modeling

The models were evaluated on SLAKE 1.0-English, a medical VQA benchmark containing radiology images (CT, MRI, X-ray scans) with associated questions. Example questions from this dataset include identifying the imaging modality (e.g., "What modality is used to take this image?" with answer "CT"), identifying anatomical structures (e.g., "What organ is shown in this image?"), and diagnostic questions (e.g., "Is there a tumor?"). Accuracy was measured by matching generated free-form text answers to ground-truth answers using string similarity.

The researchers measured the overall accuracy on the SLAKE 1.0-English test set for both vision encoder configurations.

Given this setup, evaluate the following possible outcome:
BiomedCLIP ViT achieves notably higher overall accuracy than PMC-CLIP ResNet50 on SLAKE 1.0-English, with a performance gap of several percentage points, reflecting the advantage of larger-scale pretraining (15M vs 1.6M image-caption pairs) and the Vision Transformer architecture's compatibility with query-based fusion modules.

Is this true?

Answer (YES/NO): YES